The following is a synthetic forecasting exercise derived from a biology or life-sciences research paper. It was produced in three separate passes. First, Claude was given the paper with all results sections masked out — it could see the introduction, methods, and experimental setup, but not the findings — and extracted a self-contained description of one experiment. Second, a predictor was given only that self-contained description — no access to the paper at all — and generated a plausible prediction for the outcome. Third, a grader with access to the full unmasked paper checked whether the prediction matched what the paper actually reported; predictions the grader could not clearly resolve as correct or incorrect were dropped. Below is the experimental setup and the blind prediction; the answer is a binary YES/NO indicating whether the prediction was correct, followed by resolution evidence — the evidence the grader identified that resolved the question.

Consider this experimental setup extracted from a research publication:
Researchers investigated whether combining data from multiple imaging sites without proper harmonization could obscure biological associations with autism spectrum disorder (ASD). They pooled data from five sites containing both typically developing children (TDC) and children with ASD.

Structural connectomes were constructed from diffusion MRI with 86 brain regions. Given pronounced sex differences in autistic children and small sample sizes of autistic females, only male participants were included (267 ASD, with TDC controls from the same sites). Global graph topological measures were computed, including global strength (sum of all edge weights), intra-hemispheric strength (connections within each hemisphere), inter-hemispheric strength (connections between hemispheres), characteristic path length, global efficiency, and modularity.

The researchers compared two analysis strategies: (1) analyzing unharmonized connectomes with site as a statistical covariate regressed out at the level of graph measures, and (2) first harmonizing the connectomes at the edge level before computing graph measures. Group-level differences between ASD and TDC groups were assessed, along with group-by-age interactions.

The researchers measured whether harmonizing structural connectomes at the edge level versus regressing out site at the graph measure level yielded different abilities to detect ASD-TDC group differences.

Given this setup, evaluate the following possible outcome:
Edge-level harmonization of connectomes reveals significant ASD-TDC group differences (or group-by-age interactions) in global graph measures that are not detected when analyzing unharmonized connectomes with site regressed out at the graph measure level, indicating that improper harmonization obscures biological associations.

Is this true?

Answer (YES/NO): YES